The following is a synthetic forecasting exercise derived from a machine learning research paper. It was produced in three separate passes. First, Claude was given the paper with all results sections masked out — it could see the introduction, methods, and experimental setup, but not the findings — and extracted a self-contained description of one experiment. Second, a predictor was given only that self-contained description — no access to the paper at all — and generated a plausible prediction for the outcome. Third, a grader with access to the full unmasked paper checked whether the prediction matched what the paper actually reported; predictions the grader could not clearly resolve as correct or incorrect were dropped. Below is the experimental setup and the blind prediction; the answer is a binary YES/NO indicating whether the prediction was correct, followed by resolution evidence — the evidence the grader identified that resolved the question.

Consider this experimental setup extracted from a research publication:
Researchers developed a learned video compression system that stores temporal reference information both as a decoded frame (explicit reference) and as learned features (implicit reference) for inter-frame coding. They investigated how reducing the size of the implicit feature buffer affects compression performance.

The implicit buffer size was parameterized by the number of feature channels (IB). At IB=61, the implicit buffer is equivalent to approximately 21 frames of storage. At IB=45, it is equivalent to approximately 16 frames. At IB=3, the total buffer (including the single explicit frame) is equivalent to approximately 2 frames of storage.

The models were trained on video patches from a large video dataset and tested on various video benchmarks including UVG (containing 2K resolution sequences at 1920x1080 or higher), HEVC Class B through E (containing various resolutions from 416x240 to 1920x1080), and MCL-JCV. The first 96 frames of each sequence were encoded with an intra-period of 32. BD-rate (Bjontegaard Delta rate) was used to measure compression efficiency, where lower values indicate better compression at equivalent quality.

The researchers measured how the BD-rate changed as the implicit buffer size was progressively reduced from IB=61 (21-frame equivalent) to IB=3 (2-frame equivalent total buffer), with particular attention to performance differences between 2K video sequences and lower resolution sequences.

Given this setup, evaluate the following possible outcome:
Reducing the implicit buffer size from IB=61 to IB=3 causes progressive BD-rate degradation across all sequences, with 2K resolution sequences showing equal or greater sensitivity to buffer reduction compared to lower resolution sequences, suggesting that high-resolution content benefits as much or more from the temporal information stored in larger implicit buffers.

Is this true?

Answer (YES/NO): NO